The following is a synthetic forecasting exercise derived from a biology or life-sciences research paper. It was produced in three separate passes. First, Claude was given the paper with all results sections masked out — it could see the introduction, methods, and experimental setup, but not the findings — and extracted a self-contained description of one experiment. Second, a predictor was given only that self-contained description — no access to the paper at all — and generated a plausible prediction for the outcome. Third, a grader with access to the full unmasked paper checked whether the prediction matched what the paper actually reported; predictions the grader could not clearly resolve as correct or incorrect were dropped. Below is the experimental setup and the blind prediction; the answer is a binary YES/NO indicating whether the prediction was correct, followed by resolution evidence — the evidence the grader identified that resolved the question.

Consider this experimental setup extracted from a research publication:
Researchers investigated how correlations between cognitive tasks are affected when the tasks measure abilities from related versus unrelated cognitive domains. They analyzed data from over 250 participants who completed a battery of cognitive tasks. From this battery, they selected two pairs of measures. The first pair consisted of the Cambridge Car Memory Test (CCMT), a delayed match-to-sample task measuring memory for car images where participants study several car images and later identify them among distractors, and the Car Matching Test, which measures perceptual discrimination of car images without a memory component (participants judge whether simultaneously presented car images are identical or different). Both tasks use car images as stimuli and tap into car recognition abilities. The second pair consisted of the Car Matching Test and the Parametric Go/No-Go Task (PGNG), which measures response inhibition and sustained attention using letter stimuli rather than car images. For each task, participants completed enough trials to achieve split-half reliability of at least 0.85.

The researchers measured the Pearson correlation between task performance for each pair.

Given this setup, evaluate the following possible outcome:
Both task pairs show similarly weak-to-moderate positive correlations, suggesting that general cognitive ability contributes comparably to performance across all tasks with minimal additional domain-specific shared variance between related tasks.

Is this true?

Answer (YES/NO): NO